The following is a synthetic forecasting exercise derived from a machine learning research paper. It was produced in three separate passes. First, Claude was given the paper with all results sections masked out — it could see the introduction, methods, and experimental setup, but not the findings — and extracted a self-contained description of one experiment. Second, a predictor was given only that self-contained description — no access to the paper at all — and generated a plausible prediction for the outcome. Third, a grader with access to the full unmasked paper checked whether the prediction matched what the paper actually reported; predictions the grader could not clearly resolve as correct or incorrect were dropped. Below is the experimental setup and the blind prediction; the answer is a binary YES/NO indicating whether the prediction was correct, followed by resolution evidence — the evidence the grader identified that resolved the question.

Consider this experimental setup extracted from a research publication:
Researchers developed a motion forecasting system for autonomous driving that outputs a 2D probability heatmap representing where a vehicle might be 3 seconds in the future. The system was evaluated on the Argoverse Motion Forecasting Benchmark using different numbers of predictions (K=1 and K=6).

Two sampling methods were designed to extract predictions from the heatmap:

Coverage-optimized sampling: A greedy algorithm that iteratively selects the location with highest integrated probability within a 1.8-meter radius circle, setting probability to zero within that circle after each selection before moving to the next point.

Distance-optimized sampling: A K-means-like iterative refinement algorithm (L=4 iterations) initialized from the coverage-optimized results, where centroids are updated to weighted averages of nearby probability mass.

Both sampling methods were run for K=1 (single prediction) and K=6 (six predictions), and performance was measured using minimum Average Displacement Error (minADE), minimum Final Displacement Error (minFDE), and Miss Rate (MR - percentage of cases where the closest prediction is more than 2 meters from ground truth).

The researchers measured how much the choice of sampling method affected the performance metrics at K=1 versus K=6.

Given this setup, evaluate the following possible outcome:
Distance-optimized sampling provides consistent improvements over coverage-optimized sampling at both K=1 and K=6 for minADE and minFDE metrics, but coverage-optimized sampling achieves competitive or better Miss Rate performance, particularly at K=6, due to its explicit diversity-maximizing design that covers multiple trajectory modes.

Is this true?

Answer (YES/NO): NO